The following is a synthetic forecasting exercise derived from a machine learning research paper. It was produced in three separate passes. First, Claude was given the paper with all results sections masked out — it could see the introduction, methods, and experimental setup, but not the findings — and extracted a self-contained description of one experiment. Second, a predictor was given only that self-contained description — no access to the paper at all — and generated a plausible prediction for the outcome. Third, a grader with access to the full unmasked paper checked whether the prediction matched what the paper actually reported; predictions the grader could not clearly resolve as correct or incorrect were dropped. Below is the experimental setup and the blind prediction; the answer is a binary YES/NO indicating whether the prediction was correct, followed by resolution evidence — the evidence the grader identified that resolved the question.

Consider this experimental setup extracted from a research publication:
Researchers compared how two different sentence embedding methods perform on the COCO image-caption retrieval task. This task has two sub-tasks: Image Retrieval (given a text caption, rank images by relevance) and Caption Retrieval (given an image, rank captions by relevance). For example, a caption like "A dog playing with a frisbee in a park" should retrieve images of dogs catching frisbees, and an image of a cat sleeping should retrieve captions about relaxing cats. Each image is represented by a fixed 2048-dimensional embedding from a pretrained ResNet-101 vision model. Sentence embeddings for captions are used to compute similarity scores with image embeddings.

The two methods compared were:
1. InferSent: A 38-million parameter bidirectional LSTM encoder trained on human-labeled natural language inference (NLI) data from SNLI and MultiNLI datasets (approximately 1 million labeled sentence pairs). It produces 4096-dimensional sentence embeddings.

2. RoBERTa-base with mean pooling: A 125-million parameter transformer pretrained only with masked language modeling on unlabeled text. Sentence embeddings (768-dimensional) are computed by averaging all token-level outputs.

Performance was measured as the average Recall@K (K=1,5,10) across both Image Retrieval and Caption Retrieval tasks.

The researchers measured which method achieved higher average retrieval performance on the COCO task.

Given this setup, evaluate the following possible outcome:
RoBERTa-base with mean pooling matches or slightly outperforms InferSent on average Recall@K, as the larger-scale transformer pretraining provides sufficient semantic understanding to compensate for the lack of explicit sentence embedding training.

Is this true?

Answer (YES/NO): NO